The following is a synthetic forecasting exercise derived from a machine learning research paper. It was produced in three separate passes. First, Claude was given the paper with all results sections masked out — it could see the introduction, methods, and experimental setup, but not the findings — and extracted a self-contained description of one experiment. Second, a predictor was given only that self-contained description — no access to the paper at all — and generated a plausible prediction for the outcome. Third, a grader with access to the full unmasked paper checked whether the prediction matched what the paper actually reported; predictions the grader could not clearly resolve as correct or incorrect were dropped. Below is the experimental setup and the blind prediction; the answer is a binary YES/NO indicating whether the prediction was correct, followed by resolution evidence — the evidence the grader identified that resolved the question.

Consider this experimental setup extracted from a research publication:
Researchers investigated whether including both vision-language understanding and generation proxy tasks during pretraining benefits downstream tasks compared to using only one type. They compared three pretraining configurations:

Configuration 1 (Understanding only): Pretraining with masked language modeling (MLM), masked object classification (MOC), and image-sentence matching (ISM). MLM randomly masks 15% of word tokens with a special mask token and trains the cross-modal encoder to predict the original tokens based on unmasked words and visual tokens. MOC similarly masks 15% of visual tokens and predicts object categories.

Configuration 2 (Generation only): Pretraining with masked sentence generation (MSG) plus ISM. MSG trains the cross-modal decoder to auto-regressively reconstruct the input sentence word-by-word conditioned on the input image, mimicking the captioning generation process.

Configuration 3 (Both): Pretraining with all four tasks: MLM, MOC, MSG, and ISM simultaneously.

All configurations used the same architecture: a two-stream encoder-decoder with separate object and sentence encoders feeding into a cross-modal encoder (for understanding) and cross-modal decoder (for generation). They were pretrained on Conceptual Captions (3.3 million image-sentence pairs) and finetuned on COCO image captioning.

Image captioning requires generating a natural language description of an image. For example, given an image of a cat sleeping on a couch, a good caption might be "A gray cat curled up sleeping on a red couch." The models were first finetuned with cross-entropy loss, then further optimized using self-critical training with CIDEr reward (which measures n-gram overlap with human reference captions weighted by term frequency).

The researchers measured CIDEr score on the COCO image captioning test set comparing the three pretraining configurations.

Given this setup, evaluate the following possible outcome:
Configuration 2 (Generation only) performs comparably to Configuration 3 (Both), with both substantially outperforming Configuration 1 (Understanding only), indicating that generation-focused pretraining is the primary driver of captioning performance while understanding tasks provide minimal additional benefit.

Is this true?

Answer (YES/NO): NO